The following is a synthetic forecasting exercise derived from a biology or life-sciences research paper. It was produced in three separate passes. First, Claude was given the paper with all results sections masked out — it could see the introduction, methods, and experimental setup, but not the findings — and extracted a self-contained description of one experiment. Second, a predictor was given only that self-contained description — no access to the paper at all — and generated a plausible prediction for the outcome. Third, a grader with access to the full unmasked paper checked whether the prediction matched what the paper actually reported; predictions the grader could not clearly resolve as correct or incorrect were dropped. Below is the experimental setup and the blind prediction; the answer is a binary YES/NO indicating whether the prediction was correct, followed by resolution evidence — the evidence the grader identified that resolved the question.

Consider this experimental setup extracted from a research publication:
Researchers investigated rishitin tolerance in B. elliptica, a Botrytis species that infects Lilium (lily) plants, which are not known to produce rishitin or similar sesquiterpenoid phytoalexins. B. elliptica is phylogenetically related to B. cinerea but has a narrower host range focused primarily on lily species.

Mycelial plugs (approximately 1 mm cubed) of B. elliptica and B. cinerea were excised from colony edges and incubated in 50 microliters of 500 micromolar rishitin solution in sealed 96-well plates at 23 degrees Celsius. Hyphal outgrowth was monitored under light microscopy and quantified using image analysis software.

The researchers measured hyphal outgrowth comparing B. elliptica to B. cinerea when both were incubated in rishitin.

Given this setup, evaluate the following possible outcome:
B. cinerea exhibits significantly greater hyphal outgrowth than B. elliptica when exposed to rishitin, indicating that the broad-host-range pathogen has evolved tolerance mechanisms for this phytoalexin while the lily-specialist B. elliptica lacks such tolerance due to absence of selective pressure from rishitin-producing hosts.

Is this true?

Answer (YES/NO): NO